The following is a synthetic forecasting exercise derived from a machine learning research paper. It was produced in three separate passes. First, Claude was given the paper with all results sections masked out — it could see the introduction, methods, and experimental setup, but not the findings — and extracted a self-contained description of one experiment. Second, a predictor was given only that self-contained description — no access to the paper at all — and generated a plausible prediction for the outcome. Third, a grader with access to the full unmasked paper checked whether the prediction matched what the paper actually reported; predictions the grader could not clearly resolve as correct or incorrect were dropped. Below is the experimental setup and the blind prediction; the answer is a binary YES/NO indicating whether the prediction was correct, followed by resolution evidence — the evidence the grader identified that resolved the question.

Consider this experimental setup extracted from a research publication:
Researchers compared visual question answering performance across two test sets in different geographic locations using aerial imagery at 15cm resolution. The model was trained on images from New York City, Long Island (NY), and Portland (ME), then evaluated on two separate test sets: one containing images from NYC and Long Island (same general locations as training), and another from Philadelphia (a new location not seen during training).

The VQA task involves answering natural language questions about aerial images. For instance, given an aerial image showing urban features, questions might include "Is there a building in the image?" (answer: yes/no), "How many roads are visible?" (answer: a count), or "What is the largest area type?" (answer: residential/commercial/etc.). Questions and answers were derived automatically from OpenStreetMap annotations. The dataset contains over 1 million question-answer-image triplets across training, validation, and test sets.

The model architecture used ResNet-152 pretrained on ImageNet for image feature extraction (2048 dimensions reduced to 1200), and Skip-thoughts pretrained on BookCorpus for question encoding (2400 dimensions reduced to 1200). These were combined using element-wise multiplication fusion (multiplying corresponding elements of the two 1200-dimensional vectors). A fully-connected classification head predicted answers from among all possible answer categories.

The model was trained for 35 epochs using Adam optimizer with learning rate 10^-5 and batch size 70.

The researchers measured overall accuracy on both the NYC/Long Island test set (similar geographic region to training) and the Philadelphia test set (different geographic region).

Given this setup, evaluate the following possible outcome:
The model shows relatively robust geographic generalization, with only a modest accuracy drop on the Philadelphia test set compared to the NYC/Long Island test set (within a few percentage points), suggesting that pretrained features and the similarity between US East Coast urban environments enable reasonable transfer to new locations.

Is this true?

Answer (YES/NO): NO